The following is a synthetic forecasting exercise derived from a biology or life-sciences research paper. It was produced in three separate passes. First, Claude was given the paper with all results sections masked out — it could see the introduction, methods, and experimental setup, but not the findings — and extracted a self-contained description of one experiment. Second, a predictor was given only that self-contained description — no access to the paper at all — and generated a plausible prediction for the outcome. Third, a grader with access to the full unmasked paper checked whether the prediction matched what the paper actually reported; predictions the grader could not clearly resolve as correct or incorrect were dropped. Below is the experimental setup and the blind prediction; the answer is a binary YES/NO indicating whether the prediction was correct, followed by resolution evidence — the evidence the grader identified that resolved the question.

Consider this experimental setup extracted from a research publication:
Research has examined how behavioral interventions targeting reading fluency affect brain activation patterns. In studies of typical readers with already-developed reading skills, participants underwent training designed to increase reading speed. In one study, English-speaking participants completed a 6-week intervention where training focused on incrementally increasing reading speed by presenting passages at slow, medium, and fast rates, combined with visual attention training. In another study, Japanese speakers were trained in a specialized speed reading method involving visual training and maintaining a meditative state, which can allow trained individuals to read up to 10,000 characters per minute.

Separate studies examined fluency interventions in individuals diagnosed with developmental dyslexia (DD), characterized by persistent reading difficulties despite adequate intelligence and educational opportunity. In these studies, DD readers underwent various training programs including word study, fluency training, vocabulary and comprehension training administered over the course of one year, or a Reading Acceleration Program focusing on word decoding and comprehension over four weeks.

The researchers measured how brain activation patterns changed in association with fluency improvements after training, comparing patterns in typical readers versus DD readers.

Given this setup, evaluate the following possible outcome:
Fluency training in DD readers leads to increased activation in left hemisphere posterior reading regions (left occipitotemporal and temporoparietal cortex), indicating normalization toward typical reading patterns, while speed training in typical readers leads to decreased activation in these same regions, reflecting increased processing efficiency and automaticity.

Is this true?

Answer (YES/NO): NO